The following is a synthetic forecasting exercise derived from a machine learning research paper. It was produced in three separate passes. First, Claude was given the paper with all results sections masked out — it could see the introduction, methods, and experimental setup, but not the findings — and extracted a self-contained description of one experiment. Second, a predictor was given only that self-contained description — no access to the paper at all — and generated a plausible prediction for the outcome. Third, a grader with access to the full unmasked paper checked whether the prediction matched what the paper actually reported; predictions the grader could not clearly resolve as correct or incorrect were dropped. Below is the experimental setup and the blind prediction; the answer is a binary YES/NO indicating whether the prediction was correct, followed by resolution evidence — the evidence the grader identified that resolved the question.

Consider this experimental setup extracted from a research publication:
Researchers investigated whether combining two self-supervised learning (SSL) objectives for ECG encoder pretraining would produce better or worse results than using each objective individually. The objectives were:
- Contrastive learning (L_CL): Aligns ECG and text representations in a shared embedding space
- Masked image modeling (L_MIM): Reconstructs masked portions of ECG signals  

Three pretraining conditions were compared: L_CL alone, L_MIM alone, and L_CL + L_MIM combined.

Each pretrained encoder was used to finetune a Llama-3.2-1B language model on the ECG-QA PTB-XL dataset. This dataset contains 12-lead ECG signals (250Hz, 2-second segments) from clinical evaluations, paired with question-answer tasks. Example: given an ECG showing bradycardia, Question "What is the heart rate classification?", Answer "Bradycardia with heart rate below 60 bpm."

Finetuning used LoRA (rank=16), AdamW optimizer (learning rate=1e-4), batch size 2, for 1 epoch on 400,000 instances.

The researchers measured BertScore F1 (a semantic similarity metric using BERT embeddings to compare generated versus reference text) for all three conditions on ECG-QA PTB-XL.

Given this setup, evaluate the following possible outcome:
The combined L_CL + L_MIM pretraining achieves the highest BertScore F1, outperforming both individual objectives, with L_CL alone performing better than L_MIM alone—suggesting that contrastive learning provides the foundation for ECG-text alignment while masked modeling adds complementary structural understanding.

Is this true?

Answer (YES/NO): NO